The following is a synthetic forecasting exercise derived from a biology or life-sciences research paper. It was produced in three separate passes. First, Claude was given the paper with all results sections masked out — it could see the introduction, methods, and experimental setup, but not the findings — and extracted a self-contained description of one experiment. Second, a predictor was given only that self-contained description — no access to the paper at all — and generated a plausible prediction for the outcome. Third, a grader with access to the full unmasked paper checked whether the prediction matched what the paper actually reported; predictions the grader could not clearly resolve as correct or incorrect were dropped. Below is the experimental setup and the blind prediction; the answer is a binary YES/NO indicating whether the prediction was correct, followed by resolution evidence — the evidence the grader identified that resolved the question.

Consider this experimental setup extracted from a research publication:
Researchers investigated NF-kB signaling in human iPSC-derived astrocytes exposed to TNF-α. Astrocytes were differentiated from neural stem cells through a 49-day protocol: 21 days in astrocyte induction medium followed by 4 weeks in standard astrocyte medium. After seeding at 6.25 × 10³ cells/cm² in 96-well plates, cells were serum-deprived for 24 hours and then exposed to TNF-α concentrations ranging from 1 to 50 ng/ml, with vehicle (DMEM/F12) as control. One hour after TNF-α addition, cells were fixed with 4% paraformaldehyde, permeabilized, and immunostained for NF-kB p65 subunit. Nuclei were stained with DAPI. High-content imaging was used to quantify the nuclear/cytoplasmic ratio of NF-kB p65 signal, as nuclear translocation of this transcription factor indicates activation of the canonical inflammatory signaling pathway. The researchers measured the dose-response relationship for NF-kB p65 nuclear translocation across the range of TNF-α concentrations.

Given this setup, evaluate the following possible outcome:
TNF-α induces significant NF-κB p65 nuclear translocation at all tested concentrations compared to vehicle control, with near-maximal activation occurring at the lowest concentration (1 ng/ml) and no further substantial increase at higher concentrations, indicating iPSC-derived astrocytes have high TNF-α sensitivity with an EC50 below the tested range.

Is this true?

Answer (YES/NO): NO